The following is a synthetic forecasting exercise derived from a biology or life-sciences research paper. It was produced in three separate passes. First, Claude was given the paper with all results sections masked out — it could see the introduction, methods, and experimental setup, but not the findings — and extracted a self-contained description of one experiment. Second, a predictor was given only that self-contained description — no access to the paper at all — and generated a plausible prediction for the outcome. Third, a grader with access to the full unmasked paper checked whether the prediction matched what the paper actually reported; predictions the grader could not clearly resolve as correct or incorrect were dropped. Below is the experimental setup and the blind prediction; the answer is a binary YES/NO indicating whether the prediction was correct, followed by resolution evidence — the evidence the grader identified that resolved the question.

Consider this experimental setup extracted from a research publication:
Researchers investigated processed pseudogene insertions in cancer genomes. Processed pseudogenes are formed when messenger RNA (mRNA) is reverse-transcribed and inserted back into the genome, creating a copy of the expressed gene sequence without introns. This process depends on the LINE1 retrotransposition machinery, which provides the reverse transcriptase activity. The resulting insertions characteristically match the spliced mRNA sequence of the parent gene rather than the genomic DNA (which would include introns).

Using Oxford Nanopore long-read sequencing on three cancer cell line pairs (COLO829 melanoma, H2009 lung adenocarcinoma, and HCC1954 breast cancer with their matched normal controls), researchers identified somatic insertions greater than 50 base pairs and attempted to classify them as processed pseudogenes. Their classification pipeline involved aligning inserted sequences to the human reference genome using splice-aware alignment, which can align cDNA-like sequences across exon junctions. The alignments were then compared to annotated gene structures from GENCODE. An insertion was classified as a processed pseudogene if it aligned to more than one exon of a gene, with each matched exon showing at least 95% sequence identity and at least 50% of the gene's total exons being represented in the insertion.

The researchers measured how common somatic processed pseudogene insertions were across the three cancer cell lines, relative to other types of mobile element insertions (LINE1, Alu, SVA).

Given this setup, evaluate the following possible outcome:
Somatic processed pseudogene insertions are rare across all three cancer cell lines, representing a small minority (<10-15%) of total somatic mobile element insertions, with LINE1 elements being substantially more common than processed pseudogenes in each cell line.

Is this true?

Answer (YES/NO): YES